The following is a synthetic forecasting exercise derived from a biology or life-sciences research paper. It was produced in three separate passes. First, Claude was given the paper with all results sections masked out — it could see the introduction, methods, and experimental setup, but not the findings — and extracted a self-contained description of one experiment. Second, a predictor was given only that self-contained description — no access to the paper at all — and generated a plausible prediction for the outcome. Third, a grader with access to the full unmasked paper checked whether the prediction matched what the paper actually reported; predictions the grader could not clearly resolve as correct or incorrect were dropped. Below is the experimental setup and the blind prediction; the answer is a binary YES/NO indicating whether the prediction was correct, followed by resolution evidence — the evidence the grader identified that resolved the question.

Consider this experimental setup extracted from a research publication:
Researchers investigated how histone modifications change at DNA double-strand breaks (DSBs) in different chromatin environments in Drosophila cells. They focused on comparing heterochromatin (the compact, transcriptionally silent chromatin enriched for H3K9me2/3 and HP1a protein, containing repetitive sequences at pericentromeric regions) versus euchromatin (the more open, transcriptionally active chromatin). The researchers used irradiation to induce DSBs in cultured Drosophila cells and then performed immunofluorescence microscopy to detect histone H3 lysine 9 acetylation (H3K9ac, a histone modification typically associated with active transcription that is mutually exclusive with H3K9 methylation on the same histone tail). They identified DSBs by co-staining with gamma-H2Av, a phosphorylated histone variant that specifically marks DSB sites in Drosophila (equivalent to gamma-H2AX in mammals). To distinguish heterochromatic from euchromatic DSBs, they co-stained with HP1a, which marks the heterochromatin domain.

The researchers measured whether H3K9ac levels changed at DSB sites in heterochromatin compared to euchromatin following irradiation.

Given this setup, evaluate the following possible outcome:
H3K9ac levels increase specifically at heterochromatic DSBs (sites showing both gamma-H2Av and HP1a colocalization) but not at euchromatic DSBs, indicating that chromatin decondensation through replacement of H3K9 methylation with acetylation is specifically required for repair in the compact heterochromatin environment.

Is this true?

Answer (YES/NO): YES